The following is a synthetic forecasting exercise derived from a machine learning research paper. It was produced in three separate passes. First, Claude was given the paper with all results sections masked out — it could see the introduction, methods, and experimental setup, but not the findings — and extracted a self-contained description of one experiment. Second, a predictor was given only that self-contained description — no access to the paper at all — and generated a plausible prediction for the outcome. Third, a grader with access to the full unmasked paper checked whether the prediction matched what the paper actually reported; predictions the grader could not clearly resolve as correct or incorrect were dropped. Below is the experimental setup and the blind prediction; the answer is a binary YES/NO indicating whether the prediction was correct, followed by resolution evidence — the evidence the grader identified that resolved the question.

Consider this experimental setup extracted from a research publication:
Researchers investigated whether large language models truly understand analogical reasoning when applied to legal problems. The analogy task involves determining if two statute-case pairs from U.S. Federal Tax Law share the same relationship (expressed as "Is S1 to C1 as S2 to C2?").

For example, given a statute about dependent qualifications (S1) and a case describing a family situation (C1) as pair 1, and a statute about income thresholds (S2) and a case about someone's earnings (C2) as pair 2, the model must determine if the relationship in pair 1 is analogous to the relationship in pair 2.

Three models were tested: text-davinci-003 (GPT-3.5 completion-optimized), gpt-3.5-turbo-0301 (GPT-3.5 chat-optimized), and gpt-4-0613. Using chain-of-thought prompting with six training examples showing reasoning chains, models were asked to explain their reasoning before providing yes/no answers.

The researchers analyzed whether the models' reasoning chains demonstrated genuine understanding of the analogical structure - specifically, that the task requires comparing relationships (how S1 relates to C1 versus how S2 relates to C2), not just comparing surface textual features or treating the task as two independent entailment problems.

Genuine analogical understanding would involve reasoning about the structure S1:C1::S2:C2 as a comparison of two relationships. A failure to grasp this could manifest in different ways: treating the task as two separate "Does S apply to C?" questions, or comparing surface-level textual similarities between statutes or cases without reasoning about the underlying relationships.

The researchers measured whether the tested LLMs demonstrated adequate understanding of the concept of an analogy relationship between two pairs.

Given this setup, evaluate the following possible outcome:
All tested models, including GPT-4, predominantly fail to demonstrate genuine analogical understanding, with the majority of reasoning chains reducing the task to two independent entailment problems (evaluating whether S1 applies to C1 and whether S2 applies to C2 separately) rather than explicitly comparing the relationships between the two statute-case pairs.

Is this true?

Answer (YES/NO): NO